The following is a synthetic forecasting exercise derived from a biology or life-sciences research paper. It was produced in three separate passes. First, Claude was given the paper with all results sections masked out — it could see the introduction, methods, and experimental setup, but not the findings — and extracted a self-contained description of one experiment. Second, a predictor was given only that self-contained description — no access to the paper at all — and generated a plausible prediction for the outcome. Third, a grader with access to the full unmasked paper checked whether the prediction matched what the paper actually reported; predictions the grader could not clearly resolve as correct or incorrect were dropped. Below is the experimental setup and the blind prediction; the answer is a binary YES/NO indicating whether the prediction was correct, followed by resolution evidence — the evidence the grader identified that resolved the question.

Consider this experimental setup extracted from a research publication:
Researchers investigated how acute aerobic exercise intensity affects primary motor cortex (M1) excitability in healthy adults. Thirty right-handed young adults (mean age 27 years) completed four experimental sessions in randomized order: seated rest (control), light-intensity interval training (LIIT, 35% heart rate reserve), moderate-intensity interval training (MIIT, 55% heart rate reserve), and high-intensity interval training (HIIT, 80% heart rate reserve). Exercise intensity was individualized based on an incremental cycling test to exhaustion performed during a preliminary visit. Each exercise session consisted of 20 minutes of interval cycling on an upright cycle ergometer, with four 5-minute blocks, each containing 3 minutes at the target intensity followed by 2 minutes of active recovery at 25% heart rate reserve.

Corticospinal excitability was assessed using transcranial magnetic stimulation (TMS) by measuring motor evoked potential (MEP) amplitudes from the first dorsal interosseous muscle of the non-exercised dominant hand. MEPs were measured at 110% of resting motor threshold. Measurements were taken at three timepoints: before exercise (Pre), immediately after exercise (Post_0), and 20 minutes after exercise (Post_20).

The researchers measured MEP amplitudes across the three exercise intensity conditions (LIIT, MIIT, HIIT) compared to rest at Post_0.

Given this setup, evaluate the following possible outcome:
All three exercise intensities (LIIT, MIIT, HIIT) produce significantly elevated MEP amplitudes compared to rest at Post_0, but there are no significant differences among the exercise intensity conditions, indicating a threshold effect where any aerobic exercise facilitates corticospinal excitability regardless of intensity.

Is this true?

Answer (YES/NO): NO